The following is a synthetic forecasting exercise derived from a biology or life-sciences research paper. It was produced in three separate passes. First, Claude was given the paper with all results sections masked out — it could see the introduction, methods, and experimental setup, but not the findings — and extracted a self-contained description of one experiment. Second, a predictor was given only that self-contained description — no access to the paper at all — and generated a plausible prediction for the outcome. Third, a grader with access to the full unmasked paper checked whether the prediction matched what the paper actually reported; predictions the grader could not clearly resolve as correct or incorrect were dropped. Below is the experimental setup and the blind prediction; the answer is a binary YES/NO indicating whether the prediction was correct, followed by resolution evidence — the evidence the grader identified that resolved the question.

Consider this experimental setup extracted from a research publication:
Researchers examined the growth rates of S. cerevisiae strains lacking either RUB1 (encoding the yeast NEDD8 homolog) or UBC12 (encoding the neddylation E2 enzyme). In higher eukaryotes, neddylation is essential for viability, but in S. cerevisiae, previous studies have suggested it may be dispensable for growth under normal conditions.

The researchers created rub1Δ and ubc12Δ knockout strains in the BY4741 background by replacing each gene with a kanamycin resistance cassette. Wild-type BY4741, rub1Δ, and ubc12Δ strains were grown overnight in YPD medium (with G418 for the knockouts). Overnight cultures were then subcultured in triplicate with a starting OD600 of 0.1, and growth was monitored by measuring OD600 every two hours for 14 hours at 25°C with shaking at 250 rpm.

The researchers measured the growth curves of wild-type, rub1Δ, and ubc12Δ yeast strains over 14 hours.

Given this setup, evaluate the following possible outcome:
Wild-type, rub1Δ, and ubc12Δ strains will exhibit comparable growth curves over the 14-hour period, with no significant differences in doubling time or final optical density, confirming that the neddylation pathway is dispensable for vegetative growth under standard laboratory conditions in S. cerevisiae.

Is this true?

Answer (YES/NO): YES